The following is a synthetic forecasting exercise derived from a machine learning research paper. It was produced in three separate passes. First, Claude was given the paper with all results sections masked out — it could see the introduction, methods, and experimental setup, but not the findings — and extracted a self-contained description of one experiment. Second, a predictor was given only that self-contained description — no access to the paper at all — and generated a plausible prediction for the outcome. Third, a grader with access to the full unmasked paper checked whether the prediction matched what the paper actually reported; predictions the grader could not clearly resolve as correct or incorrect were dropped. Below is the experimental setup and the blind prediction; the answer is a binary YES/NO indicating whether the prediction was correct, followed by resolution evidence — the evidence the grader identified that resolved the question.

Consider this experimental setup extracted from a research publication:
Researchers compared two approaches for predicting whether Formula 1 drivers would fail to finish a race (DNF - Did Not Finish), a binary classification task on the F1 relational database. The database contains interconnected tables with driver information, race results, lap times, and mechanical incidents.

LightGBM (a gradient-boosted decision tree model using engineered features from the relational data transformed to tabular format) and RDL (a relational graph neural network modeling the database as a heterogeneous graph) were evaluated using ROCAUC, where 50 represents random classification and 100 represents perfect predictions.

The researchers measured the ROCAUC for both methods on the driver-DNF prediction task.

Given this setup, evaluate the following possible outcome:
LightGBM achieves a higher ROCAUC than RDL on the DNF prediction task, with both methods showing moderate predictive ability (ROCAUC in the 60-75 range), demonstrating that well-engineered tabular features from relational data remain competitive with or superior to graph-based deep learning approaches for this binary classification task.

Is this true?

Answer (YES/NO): NO